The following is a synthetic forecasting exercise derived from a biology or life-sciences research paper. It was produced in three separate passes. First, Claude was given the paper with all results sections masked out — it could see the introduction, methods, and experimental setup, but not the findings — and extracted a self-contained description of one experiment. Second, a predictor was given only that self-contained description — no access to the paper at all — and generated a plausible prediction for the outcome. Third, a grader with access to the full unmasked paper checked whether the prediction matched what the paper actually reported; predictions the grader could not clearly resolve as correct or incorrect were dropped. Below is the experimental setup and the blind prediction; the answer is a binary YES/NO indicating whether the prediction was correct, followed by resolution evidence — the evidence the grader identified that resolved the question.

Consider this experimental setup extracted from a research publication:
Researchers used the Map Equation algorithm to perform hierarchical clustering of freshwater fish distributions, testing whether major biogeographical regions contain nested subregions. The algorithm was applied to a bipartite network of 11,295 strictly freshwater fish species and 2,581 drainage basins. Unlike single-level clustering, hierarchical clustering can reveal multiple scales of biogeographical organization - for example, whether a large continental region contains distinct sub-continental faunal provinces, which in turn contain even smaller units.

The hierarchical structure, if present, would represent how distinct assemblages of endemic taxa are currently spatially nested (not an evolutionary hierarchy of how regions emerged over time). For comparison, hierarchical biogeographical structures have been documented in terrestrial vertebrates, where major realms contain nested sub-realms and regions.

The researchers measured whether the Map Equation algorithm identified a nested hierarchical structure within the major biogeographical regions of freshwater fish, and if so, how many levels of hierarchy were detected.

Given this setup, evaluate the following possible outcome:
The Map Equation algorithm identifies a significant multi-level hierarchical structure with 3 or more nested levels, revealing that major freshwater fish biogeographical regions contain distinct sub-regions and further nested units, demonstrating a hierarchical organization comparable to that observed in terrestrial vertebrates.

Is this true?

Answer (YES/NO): YES